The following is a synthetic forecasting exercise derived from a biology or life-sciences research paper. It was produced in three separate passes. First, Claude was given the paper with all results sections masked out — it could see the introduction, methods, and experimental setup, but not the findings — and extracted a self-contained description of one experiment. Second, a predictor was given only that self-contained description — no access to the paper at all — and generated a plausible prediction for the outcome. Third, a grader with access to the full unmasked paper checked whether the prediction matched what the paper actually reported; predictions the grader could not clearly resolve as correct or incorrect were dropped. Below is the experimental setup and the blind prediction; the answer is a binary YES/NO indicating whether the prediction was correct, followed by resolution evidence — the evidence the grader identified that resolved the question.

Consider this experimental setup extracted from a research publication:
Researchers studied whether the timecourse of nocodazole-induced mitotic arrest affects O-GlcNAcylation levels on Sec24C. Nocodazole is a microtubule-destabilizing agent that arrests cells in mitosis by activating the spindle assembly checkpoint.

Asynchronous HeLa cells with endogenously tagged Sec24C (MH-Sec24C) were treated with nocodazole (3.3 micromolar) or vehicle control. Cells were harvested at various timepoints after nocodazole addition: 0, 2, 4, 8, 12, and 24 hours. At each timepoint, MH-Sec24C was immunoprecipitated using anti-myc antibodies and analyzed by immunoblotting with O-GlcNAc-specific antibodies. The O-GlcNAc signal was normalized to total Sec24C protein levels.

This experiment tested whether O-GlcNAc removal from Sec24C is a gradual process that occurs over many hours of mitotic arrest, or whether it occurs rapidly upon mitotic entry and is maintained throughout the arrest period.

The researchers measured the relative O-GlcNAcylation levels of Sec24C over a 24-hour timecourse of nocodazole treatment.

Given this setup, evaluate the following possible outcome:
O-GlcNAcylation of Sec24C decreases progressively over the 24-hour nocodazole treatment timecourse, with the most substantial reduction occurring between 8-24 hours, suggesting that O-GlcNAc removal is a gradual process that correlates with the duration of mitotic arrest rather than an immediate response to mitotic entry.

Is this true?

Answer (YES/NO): NO